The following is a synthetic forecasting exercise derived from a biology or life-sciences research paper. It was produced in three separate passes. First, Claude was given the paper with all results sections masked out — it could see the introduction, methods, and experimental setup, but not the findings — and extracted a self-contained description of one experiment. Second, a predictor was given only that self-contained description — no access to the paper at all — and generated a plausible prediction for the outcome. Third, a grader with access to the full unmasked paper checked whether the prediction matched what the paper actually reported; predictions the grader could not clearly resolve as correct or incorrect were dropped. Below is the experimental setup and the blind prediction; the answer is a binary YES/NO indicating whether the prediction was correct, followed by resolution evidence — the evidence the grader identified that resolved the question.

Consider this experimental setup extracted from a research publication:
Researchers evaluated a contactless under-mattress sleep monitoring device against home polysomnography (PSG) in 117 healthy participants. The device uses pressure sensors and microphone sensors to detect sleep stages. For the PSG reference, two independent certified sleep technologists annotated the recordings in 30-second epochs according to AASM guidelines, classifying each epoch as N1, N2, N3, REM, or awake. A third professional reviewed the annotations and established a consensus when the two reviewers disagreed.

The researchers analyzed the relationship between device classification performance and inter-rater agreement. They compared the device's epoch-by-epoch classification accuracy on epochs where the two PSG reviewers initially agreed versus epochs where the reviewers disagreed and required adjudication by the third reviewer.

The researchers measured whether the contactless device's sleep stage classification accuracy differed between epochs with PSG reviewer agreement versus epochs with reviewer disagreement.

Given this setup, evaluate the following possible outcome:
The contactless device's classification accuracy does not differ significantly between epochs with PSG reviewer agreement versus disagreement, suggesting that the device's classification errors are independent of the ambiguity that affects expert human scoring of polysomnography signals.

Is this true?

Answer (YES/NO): NO